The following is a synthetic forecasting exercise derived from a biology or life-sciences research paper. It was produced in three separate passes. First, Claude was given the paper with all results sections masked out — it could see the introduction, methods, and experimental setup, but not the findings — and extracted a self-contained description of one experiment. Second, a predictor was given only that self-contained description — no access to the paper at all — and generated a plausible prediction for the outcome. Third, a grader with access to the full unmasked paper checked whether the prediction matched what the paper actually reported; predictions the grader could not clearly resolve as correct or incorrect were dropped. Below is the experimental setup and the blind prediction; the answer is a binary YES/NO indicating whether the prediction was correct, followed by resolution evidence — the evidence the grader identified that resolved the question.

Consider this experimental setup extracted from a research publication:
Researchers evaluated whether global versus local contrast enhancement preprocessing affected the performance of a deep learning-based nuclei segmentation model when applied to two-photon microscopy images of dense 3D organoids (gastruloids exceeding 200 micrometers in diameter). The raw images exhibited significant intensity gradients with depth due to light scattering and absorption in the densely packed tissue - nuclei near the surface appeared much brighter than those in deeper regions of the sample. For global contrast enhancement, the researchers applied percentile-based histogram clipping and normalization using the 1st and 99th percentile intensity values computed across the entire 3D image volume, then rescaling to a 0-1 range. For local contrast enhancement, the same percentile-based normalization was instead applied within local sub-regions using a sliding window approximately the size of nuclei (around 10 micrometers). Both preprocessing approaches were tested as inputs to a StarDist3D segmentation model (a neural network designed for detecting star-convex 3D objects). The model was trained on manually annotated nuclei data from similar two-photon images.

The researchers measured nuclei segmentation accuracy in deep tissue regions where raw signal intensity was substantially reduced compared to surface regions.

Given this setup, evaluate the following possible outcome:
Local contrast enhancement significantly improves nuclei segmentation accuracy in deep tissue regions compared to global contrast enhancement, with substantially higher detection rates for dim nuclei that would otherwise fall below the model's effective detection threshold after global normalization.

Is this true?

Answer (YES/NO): YES